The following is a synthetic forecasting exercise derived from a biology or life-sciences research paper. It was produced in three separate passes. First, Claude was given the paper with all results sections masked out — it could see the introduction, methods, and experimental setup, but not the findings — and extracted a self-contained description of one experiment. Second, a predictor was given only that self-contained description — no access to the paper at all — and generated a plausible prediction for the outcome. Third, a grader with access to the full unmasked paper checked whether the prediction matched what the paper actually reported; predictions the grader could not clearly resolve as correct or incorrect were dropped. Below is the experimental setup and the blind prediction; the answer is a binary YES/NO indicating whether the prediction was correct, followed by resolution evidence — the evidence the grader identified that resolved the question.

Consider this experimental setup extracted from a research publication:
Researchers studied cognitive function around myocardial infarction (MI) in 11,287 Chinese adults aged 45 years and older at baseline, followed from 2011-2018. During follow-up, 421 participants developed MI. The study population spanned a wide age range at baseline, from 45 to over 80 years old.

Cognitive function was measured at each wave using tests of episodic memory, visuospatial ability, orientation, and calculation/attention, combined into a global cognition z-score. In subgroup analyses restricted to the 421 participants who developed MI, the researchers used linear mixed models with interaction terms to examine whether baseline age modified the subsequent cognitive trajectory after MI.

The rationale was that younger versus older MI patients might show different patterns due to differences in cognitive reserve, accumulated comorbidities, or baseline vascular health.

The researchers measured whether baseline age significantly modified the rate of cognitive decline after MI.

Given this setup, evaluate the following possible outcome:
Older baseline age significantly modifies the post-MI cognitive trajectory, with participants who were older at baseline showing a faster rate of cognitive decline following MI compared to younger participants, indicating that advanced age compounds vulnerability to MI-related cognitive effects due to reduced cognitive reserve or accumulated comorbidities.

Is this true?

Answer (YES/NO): NO